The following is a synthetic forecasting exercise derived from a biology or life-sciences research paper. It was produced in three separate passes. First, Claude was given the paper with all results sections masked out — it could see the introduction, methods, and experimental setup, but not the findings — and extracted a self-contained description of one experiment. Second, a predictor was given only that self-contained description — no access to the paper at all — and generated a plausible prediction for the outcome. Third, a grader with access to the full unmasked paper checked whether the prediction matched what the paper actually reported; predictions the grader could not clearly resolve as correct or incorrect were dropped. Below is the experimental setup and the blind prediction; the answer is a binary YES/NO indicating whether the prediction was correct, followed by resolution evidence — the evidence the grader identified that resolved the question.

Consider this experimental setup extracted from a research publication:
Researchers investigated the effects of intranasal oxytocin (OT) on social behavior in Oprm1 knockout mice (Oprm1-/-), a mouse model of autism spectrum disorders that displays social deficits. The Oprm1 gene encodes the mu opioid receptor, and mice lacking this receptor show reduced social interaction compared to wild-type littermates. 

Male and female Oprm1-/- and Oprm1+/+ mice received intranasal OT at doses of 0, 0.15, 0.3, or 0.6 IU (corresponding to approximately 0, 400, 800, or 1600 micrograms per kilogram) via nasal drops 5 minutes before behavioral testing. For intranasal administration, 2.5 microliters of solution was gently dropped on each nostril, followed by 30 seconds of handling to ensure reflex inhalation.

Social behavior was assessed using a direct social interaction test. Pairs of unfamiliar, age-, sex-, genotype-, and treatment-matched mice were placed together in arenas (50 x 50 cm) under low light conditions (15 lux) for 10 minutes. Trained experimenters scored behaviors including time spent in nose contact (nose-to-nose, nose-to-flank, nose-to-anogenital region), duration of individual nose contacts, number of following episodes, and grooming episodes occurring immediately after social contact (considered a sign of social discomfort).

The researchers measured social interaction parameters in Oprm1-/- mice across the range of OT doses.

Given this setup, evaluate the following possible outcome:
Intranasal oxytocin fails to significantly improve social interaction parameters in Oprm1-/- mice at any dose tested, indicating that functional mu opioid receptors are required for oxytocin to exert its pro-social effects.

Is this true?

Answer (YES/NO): NO